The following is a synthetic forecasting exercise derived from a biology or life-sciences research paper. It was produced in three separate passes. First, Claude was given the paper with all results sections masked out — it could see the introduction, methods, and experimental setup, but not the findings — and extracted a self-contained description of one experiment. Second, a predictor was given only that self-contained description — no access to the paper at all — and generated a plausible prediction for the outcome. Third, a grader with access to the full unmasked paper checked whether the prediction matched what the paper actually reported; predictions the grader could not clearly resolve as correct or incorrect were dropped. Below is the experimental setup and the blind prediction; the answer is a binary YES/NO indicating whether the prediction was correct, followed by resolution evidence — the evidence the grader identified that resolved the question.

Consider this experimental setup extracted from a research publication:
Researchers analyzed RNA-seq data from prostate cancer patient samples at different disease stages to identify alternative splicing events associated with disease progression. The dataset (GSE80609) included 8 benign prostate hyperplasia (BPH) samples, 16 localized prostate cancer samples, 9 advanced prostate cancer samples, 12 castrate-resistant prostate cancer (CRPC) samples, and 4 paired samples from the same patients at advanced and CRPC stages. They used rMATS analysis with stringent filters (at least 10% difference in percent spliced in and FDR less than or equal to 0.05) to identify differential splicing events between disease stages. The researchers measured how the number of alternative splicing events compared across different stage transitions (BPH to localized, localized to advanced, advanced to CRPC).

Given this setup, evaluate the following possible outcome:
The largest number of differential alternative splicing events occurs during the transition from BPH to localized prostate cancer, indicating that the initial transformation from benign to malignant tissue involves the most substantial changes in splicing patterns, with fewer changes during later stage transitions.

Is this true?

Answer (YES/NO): YES